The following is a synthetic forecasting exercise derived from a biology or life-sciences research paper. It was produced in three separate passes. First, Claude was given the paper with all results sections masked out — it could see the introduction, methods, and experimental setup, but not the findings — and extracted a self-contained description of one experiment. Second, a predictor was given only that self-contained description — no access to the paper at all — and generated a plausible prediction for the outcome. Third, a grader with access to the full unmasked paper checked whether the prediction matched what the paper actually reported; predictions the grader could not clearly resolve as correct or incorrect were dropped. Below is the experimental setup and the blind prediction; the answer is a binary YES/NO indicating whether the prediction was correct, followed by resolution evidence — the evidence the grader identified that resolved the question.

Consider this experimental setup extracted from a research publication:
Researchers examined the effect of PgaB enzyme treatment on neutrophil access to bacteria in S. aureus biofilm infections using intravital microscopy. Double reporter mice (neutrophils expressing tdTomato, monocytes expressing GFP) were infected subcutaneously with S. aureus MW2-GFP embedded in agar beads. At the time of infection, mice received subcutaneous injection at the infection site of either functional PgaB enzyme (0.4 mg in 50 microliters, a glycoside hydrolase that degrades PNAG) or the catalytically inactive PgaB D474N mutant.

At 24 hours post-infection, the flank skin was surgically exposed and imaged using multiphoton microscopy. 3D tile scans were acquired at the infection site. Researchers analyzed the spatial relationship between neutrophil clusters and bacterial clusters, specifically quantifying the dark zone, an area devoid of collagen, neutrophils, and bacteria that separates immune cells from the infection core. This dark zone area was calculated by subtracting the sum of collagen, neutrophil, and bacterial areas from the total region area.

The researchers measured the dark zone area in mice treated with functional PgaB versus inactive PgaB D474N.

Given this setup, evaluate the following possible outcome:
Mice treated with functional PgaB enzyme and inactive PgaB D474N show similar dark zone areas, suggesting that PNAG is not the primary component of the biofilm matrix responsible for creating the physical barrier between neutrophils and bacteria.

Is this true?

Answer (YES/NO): NO